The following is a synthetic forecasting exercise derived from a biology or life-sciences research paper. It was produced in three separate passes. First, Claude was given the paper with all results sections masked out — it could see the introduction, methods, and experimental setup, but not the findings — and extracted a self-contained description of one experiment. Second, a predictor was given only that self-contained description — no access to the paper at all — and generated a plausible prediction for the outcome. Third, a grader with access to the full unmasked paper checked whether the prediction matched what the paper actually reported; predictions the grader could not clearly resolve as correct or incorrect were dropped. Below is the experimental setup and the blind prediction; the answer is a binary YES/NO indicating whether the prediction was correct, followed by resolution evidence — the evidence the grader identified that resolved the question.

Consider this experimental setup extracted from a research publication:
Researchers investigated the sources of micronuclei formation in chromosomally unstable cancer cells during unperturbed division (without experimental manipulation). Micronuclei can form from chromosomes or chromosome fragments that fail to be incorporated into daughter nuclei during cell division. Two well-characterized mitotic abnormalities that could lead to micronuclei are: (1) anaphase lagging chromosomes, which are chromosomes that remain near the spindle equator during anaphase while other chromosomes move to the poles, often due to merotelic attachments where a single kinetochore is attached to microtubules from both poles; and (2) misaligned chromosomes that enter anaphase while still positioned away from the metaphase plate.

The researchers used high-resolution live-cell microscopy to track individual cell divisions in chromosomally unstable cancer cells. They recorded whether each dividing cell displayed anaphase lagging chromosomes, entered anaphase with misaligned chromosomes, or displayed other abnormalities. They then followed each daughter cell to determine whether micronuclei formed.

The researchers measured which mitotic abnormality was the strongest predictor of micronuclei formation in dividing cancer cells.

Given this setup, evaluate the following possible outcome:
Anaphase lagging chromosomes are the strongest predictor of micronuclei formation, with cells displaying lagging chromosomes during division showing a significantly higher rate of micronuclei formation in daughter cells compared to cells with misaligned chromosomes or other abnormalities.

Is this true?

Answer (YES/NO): NO